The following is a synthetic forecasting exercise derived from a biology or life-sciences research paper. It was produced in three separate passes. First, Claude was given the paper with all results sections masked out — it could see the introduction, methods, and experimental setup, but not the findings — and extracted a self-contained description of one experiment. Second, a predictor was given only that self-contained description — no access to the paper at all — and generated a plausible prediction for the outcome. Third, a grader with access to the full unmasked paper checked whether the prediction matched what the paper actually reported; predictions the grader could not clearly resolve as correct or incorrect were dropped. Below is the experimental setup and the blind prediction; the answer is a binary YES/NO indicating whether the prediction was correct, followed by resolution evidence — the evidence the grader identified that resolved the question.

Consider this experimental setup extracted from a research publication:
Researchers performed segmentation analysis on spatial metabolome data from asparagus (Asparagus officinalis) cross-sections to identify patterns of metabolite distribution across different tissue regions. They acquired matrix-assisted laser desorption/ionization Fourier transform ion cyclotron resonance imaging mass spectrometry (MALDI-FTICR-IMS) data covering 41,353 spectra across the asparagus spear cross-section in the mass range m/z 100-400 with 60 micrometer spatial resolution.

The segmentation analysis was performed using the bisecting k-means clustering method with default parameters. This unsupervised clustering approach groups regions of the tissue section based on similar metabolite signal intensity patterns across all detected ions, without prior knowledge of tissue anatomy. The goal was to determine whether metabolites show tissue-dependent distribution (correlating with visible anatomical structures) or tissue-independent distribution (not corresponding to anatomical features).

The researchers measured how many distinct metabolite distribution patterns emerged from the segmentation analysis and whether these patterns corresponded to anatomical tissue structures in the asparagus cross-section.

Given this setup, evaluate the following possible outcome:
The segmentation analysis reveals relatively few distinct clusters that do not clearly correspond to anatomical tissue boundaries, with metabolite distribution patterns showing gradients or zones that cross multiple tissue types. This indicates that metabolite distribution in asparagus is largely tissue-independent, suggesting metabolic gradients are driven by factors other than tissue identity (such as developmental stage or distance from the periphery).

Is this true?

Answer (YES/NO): NO